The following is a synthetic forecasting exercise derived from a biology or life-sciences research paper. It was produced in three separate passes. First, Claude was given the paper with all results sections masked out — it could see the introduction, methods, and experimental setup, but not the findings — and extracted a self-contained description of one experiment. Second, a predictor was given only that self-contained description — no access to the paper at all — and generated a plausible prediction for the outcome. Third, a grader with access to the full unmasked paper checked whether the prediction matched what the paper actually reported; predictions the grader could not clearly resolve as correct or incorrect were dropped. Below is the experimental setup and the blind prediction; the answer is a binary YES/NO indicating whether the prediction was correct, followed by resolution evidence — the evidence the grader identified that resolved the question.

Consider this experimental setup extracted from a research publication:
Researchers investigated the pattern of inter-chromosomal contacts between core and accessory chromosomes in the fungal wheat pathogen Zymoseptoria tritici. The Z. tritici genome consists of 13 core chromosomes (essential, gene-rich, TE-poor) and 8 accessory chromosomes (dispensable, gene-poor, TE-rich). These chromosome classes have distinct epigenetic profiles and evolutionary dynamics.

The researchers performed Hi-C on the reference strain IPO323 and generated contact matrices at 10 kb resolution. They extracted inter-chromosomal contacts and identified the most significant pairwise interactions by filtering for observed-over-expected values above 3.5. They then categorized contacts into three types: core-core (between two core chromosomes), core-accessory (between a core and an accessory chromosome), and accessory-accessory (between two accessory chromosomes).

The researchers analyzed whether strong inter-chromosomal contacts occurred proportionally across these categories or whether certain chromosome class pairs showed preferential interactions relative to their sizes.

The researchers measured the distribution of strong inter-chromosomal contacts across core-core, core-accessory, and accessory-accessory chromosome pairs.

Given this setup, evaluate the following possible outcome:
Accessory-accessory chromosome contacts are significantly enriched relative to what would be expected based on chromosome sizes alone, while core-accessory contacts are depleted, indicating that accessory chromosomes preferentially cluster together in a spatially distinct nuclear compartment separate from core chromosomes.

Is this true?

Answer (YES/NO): NO